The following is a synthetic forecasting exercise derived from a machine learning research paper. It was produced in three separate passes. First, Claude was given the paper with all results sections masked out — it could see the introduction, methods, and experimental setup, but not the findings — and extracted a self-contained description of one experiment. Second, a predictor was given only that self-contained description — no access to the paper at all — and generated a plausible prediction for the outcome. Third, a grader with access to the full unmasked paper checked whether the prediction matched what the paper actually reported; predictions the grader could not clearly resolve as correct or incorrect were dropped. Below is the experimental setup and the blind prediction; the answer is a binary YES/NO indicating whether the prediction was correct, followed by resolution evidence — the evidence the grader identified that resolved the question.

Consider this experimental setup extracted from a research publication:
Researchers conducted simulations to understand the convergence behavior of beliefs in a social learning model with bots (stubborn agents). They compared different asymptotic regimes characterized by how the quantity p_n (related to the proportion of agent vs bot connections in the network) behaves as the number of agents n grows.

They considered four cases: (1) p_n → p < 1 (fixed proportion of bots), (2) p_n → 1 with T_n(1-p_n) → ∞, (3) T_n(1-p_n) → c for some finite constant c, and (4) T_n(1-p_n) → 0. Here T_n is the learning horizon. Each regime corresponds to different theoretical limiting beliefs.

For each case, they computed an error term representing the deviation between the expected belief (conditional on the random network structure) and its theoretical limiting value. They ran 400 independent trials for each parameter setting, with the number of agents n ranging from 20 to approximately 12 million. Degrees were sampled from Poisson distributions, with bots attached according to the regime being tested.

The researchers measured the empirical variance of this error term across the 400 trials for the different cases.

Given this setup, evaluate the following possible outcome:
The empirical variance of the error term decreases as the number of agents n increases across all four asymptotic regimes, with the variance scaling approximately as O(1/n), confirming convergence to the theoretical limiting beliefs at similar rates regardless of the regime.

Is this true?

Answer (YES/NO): NO